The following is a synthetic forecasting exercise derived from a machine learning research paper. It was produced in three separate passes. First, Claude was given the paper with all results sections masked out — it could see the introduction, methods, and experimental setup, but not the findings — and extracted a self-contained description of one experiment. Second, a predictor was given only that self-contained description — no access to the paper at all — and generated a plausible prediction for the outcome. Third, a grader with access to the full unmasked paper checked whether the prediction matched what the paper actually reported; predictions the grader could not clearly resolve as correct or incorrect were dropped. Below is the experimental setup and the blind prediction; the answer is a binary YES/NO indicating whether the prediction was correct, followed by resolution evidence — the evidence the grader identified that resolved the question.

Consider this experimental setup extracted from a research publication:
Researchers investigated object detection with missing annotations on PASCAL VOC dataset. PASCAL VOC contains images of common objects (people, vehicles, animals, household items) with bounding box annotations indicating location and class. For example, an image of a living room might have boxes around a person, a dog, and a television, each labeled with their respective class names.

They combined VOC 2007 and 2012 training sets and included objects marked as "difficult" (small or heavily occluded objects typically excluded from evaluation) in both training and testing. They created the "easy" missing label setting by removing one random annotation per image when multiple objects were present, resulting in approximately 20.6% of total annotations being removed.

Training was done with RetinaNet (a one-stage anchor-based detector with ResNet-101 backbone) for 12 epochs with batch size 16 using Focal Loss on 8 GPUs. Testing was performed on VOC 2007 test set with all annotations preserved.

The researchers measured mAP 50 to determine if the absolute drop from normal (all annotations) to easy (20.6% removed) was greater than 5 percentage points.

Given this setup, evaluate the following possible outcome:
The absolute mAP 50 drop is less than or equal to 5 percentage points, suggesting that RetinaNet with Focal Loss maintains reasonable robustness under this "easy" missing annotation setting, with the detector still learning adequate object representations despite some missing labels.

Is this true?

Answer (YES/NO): NO